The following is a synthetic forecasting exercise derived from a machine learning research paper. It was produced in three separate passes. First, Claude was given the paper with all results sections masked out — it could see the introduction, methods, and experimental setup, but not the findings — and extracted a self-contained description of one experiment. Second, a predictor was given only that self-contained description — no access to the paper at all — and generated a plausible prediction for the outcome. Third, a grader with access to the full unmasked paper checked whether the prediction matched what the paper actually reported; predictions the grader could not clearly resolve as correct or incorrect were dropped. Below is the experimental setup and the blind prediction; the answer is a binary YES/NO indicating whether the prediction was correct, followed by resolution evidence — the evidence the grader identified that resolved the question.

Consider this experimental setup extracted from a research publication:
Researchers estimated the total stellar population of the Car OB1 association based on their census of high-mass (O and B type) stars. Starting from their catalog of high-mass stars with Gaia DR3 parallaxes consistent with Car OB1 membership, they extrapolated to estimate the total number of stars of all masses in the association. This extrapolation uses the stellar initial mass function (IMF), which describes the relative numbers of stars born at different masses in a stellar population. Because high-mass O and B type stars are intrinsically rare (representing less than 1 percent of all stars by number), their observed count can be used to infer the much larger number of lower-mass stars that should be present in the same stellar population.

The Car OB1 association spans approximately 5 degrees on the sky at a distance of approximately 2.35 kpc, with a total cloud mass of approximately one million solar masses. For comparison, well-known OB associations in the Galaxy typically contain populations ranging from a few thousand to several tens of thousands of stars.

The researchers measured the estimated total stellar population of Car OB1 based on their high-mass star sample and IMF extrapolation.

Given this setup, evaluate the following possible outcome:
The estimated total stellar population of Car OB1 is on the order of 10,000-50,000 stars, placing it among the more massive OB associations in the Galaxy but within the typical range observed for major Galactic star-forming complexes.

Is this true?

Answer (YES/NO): NO